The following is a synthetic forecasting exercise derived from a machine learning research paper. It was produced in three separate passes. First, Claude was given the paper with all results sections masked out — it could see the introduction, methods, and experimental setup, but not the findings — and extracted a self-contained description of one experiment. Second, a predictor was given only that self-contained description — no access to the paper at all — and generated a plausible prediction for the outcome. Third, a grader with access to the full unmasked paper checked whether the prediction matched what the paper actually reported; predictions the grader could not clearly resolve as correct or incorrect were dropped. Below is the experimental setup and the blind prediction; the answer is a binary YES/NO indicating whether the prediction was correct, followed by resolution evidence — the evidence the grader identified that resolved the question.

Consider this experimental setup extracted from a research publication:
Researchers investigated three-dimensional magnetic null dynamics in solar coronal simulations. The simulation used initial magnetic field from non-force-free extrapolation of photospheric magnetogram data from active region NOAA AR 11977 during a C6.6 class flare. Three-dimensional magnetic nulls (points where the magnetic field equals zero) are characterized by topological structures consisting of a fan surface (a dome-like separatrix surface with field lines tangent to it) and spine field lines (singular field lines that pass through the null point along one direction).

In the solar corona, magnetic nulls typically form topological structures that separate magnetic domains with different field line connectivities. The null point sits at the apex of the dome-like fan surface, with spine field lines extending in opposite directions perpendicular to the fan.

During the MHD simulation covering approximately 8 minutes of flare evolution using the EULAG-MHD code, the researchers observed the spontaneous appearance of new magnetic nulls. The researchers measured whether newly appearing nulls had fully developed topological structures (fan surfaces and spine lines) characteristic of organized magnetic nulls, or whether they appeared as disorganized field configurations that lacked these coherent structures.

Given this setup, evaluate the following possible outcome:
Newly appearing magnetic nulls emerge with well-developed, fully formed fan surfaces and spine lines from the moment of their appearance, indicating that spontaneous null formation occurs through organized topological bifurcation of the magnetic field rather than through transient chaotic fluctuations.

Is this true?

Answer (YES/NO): YES